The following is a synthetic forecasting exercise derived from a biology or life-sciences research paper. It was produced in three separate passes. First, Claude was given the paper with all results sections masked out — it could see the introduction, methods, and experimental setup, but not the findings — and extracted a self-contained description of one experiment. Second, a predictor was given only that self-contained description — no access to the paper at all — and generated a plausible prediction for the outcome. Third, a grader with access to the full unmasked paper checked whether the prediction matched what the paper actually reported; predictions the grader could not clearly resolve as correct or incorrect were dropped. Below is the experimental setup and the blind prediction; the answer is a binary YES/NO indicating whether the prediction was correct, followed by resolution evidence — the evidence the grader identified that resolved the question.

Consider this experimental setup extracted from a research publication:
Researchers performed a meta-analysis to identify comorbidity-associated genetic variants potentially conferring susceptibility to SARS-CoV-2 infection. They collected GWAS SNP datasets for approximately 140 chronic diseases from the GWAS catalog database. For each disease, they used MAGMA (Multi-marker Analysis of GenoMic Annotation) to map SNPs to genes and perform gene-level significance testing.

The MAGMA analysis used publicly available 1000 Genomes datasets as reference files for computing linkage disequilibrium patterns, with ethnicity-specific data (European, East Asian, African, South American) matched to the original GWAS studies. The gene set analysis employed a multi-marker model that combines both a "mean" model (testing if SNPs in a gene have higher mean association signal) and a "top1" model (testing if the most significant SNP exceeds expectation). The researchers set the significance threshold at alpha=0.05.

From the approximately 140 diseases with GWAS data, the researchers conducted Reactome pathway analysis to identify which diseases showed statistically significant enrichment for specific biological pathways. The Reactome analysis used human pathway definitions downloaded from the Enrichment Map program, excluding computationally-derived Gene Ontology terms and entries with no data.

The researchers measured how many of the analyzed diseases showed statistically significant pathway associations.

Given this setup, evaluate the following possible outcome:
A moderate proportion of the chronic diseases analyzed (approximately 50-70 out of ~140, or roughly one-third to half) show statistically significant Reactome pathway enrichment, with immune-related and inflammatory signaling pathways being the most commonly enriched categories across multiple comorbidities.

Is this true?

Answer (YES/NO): NO